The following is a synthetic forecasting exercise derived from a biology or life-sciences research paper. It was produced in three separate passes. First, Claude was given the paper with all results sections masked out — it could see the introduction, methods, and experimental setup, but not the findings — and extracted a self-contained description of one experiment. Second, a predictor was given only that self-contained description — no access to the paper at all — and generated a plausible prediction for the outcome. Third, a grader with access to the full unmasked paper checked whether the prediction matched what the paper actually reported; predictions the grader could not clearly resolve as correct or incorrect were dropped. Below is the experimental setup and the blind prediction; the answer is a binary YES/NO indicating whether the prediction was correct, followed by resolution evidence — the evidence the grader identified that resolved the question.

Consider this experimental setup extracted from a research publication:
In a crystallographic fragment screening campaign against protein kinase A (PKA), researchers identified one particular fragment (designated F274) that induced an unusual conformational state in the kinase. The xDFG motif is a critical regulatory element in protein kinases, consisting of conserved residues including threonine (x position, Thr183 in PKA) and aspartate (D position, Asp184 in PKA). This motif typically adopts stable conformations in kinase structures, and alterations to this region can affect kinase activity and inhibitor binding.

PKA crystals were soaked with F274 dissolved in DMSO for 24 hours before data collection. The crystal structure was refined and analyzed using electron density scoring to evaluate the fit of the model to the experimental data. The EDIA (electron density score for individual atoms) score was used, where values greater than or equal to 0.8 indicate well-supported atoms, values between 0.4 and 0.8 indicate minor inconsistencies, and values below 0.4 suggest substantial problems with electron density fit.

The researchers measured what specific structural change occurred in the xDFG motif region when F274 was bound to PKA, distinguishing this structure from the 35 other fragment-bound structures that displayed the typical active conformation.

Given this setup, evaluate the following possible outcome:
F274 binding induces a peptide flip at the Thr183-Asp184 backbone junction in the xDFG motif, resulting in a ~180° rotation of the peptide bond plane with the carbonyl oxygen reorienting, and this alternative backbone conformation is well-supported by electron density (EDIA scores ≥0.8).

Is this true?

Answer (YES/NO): NO